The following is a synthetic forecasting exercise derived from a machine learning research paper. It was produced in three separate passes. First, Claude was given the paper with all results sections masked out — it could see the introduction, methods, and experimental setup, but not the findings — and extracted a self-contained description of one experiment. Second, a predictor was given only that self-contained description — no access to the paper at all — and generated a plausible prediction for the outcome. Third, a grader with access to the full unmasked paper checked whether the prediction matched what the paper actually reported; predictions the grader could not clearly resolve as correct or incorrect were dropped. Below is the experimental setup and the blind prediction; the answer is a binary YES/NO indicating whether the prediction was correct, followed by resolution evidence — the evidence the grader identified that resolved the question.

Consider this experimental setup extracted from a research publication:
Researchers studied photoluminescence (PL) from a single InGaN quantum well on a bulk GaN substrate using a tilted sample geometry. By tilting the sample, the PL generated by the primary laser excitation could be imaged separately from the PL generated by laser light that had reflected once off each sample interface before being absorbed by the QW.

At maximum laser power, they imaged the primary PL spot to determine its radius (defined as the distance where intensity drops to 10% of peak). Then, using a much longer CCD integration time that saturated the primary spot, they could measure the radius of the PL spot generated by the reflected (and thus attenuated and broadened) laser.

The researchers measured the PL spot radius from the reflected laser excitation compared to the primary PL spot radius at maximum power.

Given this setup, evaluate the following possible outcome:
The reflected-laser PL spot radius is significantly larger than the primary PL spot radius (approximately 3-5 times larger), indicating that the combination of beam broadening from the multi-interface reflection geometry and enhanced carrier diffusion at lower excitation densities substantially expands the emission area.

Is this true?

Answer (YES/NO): YES